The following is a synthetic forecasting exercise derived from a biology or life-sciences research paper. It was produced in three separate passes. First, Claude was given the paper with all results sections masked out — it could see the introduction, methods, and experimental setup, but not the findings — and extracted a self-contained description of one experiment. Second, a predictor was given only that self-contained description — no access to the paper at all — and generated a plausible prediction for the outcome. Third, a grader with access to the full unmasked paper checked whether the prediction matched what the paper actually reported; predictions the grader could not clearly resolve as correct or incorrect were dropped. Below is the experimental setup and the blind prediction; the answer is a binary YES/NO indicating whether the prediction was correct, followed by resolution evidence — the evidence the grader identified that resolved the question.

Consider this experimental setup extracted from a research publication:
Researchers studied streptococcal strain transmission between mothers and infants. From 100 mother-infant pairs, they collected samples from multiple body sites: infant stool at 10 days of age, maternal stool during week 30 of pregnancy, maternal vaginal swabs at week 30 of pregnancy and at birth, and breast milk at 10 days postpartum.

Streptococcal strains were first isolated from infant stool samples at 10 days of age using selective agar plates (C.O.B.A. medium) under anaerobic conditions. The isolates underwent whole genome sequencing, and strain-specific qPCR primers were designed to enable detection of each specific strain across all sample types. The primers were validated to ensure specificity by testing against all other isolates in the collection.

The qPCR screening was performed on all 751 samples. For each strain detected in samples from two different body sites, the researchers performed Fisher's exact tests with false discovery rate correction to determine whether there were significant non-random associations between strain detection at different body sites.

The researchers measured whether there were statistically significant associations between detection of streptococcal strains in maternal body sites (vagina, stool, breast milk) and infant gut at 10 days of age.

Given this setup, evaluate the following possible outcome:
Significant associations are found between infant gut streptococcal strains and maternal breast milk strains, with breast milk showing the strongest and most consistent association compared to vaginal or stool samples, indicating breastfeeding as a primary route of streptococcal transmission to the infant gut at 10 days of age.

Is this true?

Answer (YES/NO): NO